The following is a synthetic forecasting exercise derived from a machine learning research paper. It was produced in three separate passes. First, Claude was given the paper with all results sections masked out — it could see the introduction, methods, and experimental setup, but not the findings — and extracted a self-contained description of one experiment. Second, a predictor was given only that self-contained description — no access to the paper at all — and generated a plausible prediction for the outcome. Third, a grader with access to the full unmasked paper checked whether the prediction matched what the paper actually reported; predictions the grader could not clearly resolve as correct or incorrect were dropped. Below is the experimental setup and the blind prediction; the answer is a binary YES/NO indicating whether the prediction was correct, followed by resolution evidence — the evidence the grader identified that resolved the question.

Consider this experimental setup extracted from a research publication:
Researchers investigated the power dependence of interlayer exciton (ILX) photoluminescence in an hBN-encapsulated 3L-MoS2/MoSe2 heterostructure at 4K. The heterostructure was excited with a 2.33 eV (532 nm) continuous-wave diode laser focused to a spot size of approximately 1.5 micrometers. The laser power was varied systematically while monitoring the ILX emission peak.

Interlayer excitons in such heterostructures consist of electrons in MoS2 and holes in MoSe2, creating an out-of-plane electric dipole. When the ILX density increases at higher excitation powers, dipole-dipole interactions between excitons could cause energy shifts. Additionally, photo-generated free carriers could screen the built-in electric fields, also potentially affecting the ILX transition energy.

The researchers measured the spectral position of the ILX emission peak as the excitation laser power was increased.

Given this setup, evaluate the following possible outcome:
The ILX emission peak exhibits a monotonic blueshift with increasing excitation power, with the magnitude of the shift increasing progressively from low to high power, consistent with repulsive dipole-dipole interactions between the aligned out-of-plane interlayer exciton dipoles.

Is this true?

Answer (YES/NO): NO